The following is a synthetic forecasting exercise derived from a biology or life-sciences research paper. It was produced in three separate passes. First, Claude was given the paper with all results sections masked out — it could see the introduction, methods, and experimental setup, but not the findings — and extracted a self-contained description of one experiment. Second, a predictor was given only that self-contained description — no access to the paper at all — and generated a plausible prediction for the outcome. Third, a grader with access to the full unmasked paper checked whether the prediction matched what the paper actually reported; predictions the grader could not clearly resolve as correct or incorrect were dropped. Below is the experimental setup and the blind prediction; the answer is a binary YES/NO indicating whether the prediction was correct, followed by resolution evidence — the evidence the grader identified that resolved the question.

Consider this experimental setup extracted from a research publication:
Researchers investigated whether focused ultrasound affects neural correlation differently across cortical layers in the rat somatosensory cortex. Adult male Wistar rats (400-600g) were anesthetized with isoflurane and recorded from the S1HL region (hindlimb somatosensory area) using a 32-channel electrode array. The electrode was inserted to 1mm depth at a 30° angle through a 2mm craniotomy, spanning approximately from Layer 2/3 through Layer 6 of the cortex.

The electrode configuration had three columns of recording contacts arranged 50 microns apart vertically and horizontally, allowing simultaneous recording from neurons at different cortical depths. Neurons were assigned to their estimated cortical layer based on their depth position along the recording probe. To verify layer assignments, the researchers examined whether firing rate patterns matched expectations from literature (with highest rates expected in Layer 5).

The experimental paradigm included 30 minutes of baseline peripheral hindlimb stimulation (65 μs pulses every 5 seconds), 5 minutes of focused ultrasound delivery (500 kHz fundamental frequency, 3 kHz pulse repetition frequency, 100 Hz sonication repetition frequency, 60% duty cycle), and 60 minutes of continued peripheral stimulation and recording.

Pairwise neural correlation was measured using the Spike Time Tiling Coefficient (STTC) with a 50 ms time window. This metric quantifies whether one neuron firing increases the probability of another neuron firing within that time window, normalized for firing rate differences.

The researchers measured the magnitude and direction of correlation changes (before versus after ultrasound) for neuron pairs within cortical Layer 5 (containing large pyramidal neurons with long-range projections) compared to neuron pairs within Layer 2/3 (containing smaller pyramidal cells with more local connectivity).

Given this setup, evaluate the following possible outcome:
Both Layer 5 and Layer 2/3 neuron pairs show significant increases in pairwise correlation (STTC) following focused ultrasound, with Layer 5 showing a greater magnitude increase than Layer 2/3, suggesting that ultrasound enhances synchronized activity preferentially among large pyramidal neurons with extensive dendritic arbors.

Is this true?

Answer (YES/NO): NO